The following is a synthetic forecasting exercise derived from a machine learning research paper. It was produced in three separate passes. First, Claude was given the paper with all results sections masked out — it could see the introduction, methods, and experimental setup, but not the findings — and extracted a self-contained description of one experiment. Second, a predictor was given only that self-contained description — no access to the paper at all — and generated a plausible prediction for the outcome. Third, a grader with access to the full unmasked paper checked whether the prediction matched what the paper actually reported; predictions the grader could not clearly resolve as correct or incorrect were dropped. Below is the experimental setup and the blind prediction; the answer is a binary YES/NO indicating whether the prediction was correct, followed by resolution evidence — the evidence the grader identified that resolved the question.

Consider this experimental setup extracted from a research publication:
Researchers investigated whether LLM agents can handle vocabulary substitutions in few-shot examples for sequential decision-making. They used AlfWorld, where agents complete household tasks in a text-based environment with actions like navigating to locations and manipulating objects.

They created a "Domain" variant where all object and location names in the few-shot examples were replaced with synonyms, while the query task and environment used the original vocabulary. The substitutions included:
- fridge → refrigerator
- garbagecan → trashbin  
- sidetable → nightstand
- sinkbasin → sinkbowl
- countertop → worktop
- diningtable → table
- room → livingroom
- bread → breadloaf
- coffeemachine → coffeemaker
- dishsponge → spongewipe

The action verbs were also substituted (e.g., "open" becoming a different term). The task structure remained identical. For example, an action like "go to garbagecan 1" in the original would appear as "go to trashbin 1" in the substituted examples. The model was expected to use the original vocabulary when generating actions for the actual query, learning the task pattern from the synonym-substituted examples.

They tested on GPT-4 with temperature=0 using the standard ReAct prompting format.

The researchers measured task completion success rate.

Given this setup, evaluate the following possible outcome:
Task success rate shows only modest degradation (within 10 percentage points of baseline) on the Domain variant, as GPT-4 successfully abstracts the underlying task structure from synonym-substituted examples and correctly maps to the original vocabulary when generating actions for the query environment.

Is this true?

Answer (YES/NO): NO